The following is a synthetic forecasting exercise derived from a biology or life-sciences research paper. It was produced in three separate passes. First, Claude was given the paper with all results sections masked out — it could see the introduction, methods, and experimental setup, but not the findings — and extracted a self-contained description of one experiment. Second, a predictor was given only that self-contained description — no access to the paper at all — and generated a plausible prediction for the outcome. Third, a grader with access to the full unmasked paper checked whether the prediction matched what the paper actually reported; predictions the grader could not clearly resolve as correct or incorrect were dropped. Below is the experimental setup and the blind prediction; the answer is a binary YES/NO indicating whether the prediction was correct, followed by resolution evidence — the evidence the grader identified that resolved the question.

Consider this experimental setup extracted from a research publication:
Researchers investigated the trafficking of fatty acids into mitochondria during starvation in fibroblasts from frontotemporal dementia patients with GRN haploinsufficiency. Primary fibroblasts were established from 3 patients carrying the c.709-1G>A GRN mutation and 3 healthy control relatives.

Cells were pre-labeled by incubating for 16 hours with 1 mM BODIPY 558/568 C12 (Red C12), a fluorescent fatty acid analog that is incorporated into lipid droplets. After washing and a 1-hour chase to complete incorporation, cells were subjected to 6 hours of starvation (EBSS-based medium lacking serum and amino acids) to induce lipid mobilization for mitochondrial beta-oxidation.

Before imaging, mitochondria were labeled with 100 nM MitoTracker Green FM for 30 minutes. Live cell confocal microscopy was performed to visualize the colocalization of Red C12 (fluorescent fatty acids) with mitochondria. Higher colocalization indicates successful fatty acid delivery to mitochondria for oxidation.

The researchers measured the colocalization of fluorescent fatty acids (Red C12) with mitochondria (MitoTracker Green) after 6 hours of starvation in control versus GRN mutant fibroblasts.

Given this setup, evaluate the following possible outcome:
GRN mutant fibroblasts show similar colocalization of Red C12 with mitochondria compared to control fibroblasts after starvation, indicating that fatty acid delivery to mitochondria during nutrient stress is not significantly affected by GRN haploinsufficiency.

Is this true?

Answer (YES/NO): NO